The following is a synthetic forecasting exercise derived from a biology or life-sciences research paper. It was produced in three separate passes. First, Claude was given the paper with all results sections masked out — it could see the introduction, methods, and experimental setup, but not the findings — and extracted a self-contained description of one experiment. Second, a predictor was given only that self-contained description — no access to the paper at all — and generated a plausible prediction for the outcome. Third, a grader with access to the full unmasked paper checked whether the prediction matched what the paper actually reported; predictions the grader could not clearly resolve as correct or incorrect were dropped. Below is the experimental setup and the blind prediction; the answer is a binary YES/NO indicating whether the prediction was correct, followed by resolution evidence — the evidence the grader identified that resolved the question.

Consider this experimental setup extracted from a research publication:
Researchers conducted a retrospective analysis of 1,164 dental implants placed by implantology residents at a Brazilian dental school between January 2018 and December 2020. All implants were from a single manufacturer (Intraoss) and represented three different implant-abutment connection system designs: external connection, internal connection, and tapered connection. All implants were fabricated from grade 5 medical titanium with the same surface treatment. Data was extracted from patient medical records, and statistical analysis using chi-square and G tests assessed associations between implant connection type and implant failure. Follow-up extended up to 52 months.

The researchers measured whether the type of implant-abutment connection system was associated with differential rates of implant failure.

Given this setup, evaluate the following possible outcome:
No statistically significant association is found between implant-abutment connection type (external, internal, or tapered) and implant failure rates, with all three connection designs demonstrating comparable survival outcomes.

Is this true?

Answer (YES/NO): YES